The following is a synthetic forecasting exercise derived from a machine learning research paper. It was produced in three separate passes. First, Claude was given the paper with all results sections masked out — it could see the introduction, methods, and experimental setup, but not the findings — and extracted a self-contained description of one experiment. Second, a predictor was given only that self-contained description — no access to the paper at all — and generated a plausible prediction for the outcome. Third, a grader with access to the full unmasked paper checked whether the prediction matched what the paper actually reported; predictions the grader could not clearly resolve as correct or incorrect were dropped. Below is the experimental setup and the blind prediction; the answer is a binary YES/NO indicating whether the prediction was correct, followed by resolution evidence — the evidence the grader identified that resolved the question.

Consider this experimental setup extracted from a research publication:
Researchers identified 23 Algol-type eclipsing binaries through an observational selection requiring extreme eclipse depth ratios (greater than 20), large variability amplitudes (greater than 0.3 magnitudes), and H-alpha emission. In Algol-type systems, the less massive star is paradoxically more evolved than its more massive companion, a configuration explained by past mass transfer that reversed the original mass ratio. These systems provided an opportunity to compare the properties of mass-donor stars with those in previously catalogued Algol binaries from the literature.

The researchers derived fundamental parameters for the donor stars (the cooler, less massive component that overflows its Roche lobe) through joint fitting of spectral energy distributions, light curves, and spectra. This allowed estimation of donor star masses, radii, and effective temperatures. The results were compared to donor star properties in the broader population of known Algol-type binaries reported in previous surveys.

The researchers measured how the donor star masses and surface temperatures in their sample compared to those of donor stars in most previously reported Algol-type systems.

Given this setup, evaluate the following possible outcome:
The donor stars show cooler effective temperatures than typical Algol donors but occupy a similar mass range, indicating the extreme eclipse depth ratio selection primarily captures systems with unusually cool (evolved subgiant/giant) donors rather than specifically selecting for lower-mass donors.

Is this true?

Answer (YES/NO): NO